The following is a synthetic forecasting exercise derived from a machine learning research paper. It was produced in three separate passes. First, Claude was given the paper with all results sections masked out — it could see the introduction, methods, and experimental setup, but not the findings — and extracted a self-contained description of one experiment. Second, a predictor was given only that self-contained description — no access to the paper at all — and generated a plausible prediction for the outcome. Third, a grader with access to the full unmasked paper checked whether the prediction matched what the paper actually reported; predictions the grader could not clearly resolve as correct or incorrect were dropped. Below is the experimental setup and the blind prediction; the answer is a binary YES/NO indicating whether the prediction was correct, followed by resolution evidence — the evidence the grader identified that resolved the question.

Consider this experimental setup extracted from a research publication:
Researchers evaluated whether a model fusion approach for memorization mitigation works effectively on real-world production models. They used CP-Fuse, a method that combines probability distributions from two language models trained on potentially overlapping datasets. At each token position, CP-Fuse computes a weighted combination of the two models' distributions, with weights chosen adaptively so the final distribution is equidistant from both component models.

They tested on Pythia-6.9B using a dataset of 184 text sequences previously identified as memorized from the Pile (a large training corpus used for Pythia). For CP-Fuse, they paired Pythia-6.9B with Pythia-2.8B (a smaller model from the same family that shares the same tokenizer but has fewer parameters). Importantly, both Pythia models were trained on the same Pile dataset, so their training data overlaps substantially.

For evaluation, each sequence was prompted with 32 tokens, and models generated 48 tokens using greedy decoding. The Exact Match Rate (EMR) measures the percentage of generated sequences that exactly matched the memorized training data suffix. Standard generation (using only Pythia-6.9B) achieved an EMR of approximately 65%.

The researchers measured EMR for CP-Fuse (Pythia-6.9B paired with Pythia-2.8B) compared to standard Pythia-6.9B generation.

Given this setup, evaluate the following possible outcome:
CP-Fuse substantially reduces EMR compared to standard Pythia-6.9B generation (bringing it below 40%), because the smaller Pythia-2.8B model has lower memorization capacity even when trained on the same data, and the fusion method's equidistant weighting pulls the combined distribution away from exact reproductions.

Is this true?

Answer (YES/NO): YES